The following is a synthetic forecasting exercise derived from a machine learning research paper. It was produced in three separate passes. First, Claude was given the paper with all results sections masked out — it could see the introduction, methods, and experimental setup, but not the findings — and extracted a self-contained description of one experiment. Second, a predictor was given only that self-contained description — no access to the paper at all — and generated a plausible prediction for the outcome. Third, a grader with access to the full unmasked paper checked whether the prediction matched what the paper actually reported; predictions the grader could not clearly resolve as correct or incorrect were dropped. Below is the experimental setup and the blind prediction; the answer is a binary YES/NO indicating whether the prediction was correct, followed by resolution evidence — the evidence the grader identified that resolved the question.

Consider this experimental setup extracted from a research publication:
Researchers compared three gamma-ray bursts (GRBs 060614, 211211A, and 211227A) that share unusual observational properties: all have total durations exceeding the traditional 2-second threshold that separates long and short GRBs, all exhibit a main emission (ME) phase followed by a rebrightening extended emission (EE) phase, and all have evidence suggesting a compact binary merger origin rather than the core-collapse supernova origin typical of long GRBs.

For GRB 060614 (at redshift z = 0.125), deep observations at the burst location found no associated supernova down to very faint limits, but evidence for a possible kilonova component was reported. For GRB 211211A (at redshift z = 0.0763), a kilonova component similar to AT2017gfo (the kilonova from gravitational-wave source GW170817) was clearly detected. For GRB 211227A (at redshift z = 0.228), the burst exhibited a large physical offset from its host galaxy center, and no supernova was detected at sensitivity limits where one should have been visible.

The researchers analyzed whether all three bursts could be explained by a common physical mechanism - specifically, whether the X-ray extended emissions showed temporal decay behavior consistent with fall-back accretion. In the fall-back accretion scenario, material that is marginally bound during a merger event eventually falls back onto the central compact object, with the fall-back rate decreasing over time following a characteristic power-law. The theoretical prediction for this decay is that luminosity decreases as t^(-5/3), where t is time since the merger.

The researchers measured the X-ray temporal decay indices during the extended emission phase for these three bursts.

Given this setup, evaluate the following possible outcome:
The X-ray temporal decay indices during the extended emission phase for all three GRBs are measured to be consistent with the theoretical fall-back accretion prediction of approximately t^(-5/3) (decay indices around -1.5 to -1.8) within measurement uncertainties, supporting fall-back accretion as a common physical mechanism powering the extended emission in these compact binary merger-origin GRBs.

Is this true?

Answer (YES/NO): YES